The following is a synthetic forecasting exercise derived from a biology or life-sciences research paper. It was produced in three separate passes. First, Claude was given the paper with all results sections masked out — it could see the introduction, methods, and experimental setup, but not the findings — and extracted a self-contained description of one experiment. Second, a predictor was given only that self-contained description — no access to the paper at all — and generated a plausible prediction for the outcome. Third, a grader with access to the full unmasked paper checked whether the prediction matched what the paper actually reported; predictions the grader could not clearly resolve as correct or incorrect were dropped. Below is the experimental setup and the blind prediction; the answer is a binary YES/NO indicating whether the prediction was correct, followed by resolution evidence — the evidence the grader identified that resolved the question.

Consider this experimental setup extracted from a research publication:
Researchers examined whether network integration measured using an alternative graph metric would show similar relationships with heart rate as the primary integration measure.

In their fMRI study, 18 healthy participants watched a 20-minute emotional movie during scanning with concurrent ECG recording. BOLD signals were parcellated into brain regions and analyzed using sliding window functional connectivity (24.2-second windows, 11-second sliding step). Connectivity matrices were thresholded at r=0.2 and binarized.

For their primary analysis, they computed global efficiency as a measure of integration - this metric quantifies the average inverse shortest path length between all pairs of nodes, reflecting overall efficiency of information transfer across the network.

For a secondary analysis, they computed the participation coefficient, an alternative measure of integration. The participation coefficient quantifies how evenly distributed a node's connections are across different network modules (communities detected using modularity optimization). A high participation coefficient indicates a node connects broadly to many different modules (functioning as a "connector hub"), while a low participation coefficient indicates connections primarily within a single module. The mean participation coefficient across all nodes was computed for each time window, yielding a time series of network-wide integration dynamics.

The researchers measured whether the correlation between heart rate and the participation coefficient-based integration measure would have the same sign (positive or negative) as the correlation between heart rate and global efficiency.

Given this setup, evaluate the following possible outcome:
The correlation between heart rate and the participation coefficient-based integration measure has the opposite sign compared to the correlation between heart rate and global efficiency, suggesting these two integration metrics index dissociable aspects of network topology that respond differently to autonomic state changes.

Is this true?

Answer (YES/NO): NO